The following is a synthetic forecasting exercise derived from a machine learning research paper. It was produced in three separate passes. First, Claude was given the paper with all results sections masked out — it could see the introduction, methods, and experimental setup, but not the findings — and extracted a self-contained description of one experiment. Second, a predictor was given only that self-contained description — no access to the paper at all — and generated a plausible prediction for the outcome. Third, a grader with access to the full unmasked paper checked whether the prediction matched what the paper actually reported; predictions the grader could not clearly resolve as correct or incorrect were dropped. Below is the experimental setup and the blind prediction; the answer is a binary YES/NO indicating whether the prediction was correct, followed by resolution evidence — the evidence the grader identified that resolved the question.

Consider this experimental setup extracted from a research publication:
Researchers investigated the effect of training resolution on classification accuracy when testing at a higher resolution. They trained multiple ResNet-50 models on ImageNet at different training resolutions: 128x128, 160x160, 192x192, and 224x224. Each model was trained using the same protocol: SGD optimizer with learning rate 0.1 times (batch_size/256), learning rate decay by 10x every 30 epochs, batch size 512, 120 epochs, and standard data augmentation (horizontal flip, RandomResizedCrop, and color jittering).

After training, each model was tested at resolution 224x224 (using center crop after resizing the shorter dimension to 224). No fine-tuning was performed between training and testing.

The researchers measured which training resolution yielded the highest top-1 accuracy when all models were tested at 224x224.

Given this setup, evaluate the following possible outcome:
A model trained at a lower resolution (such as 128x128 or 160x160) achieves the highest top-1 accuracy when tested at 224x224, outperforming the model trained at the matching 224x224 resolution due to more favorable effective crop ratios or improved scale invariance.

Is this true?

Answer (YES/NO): YES